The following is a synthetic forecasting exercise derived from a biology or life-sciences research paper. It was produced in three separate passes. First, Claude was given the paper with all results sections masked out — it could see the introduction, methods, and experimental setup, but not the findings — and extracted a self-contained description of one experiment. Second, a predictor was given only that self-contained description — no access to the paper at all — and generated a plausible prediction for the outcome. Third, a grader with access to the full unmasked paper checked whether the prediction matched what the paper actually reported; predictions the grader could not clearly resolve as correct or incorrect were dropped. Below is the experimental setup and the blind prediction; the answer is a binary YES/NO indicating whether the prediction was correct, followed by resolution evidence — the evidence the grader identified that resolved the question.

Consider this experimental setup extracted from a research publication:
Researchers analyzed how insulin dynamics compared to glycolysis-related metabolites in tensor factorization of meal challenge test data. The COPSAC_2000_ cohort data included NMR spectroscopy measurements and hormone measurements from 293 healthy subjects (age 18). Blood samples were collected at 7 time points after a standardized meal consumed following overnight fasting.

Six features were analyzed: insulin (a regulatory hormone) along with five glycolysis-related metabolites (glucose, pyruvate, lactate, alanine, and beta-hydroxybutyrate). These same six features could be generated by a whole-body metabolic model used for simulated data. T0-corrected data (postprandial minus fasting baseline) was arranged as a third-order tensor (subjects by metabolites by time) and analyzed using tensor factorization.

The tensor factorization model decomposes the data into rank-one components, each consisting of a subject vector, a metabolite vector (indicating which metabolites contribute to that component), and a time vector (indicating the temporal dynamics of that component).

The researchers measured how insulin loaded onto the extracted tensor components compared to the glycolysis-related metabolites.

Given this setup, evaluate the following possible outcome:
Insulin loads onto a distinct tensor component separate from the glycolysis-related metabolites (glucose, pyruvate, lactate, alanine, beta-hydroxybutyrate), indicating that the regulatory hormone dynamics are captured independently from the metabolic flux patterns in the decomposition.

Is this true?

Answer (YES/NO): NO